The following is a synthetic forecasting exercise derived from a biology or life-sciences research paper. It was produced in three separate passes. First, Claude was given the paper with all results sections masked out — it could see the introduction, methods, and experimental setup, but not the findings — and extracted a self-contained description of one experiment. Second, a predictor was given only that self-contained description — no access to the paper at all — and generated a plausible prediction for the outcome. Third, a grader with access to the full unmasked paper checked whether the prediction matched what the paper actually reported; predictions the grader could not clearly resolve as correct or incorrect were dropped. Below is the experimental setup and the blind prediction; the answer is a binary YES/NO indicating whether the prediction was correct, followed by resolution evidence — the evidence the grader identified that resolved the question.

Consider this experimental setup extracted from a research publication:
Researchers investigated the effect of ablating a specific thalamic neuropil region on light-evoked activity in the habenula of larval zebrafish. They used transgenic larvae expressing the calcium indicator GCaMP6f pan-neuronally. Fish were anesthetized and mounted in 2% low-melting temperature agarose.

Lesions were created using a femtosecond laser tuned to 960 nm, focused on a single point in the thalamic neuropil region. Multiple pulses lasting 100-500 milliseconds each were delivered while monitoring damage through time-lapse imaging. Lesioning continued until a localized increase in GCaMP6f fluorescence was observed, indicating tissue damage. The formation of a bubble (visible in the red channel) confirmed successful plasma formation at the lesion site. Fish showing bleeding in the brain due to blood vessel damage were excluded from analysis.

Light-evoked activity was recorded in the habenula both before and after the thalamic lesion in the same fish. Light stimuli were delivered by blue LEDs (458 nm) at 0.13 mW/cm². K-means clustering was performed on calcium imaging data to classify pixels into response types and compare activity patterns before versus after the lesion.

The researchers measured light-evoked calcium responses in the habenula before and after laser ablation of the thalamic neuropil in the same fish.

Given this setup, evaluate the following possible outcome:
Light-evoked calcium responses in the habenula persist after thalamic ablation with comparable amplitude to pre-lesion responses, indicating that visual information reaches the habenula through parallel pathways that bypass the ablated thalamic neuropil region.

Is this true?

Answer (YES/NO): NO